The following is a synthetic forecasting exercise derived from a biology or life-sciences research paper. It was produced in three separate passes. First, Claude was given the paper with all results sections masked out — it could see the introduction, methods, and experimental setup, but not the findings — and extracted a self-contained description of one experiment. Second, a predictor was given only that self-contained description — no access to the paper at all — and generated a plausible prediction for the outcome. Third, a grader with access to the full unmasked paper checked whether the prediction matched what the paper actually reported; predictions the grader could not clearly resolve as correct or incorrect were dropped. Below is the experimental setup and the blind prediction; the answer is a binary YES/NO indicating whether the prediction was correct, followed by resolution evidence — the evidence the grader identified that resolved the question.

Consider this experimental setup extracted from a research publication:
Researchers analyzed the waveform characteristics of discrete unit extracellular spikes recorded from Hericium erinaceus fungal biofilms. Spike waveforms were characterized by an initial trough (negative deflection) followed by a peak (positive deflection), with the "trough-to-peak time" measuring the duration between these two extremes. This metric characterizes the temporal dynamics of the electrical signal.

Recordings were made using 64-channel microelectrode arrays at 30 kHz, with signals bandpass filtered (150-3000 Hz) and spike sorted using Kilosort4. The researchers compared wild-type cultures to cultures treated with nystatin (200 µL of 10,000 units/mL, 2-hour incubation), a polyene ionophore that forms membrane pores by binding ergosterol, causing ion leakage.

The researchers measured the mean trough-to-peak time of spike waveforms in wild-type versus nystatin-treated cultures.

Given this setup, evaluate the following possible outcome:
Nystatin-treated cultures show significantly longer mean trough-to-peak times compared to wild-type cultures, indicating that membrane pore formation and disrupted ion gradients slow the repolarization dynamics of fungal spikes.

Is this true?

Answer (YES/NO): NO